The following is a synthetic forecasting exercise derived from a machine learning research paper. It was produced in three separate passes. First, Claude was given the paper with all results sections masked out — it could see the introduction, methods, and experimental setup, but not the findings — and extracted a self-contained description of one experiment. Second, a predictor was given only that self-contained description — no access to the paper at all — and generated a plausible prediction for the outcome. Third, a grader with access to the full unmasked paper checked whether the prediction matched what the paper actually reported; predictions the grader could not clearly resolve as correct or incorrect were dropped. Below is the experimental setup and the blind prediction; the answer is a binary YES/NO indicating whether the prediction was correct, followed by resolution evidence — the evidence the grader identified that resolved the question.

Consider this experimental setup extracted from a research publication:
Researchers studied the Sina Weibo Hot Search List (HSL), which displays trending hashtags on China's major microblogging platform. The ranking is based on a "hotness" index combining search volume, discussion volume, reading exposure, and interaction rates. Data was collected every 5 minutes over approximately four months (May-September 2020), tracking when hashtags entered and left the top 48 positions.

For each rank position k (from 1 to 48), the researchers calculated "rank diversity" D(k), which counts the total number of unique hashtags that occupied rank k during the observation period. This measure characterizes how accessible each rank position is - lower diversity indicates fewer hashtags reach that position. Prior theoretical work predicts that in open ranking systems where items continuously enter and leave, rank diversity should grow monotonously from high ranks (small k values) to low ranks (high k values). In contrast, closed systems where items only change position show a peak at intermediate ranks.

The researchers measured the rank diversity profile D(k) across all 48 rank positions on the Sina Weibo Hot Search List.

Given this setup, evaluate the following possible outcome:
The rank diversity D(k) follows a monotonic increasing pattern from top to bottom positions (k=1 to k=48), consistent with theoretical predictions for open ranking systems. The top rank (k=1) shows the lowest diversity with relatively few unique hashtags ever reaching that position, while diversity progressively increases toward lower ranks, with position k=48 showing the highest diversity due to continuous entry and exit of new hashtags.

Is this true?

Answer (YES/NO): NO